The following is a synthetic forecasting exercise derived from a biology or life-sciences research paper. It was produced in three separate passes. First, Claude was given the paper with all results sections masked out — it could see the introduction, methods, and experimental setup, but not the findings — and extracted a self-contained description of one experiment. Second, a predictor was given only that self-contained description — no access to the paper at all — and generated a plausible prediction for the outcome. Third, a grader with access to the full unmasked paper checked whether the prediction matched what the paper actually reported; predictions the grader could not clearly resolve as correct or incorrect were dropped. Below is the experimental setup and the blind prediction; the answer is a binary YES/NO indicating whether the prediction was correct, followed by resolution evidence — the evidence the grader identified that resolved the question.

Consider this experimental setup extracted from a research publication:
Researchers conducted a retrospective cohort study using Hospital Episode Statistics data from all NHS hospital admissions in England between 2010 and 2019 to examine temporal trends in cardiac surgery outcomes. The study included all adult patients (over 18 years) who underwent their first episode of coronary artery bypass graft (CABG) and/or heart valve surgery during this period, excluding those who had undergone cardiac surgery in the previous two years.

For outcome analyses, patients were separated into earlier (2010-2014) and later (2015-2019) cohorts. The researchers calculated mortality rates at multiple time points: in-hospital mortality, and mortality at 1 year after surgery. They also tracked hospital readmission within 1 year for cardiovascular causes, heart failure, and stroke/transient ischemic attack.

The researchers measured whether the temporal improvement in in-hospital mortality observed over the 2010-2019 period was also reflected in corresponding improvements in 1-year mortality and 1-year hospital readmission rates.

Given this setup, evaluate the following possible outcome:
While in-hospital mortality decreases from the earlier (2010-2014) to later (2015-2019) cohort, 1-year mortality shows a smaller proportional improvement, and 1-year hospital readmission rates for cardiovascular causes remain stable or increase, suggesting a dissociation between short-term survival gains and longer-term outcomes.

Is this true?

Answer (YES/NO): YES